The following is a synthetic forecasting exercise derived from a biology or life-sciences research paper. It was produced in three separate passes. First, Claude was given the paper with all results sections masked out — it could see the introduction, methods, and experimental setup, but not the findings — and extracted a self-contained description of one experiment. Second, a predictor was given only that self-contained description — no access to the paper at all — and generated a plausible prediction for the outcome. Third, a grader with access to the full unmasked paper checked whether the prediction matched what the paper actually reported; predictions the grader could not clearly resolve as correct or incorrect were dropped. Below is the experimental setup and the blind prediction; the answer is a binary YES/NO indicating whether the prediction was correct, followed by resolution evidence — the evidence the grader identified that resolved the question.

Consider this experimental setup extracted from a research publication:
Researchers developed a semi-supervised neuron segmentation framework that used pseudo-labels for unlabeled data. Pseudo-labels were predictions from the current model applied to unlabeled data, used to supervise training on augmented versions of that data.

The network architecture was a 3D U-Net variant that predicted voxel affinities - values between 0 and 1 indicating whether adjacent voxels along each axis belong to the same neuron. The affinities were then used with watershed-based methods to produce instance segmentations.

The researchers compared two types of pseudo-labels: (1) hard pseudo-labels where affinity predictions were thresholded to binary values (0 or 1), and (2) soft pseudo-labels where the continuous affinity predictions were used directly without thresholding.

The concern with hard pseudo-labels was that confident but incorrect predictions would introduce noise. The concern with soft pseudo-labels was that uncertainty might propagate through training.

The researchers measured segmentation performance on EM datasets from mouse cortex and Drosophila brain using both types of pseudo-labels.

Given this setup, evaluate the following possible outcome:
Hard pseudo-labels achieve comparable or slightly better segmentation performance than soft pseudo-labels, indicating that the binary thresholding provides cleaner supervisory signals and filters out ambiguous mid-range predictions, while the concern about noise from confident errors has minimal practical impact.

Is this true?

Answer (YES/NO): NO